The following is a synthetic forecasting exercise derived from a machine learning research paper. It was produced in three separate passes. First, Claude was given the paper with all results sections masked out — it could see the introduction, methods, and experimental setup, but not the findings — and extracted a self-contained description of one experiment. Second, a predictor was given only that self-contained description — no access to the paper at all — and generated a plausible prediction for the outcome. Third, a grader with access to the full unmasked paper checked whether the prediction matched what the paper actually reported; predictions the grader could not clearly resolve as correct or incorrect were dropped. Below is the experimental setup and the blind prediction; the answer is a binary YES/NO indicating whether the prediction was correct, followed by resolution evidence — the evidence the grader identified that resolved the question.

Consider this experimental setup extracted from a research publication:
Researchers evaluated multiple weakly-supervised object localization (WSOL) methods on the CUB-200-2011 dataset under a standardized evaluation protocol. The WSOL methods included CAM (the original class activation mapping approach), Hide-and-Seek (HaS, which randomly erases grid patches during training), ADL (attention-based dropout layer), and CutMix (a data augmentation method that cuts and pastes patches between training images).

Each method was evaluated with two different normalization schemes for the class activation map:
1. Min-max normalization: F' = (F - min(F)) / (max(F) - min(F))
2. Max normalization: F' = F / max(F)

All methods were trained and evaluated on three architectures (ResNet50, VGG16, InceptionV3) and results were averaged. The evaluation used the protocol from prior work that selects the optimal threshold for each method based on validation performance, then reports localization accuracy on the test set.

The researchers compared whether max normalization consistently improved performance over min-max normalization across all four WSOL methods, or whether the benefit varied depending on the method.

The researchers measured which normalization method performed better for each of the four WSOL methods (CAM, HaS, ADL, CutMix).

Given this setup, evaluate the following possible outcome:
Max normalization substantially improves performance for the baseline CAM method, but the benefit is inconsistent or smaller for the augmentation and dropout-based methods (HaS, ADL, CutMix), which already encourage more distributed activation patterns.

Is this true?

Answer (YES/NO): NO